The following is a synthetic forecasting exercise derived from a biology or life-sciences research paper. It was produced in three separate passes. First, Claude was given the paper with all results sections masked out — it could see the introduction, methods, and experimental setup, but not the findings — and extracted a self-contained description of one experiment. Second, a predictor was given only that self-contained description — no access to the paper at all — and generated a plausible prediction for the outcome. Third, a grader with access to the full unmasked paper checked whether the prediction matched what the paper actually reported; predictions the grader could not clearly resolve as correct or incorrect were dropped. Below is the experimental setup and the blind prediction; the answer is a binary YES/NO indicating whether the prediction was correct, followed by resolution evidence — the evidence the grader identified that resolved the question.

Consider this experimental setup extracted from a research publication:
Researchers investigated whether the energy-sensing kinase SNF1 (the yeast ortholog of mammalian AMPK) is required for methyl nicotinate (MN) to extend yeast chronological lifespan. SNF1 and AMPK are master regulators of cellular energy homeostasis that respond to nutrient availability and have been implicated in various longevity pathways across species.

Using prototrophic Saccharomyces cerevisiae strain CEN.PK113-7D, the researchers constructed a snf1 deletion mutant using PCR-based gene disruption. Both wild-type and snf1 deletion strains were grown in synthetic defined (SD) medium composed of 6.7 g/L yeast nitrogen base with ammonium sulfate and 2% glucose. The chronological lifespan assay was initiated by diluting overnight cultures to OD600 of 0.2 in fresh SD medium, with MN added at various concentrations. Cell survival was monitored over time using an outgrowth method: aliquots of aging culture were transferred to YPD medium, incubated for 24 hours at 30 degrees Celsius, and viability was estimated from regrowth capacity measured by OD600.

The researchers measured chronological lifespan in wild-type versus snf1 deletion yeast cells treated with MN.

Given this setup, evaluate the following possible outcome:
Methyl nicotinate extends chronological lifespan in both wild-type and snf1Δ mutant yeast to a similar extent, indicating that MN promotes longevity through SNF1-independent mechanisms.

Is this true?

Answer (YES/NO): NO